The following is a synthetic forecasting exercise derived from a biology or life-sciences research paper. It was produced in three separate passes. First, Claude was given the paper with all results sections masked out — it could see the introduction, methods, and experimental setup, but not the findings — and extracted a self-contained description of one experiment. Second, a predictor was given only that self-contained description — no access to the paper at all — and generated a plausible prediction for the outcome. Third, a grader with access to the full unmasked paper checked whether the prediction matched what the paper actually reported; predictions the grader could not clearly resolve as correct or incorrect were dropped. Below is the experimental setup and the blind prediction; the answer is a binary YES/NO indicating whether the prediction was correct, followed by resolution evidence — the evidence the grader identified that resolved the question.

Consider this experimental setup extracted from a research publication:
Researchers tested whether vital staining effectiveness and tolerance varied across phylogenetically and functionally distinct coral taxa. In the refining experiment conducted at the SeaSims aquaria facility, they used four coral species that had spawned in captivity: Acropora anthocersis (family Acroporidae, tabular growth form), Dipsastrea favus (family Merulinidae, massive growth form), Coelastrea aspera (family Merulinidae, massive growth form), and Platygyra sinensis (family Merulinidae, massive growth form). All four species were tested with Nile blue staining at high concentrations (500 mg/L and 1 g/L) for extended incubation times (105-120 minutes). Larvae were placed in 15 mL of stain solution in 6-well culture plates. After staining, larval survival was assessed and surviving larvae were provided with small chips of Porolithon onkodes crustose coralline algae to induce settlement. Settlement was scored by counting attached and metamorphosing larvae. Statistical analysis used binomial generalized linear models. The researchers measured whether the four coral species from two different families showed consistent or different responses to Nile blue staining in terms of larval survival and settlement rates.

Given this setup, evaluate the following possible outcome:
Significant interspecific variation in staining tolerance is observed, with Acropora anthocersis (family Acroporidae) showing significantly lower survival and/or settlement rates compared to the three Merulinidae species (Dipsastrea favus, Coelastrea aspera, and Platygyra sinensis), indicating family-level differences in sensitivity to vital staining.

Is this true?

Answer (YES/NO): NO